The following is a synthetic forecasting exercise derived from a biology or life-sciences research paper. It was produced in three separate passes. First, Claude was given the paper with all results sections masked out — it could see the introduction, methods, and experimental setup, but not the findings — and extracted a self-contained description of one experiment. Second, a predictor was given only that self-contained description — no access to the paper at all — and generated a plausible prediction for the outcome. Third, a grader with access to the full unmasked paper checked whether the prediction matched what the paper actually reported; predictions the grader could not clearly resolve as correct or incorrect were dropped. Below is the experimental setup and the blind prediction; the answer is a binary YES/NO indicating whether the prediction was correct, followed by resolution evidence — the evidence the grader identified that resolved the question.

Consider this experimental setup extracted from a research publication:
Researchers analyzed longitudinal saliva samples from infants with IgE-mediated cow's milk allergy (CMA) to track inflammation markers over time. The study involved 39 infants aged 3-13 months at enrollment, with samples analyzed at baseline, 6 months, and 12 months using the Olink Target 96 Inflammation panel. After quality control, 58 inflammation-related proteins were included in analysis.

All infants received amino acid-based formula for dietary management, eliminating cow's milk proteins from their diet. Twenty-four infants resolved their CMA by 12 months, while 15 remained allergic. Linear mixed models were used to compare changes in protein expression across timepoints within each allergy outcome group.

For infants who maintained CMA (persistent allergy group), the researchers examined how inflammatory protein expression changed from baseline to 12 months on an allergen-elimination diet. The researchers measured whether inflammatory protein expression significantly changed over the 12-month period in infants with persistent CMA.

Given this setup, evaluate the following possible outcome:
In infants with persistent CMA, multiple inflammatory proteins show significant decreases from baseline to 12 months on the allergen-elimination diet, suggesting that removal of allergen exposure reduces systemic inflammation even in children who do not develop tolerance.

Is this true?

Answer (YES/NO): NO